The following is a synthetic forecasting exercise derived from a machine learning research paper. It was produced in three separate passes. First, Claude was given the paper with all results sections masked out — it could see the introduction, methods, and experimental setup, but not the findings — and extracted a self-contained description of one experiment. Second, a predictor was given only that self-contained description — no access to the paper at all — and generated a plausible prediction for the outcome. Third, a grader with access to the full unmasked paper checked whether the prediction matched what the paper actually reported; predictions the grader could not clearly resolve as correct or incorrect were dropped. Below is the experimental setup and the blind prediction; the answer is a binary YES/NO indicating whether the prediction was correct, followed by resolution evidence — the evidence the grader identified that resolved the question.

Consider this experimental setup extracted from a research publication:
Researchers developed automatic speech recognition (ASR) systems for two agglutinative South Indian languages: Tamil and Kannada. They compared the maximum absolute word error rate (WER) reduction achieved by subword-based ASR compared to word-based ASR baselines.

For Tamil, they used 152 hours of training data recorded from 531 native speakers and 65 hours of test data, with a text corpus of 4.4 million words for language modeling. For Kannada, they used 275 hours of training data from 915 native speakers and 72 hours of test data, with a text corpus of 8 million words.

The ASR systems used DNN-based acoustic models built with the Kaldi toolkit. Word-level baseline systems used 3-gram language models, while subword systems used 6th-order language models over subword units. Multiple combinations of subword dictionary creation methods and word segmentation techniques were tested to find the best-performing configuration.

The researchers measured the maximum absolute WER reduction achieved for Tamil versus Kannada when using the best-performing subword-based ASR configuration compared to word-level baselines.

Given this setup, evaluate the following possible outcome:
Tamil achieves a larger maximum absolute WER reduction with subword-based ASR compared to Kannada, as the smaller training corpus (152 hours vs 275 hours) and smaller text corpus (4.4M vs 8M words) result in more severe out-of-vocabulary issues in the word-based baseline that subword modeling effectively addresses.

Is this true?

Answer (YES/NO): YES